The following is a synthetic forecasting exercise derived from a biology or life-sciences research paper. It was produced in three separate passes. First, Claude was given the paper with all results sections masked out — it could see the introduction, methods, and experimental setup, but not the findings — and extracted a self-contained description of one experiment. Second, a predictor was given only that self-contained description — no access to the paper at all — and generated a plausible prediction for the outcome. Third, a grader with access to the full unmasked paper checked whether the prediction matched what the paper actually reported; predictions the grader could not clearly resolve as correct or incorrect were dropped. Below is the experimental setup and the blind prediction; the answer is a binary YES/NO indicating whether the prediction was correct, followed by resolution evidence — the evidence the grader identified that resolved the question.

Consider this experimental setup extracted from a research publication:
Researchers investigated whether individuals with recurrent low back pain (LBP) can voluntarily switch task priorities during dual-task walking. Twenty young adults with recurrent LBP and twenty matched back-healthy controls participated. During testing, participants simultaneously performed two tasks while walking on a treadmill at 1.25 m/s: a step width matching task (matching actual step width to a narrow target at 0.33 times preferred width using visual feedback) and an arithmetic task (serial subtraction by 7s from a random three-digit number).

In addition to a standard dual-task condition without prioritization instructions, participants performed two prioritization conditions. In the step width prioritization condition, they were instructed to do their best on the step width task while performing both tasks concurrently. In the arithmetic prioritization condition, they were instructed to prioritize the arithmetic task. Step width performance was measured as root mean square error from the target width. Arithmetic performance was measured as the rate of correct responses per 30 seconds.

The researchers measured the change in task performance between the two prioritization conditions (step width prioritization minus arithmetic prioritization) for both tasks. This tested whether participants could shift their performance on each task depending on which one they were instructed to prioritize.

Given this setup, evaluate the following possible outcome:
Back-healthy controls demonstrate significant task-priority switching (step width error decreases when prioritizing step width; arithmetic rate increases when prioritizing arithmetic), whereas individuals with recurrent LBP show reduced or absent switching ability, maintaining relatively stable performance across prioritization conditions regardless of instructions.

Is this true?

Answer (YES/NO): NO